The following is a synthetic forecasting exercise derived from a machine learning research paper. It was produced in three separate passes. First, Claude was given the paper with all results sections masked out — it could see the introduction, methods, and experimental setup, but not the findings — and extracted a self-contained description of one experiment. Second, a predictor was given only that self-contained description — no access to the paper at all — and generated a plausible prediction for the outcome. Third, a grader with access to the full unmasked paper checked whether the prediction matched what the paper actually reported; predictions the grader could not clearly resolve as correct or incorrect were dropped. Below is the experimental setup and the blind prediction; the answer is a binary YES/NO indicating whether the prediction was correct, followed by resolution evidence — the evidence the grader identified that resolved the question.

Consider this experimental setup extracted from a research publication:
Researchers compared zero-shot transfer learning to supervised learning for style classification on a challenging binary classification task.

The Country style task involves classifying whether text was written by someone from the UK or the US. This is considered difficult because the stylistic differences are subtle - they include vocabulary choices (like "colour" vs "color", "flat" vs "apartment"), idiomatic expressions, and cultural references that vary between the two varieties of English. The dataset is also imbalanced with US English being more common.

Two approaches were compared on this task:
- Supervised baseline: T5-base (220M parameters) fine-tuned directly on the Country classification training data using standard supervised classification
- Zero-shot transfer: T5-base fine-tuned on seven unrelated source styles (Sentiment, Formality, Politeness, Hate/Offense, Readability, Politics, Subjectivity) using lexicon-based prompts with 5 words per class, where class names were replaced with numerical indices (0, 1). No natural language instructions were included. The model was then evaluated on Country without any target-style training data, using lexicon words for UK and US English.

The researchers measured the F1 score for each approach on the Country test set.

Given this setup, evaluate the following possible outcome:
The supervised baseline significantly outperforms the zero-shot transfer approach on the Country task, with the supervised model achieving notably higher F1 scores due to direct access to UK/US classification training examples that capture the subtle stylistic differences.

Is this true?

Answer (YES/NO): NO